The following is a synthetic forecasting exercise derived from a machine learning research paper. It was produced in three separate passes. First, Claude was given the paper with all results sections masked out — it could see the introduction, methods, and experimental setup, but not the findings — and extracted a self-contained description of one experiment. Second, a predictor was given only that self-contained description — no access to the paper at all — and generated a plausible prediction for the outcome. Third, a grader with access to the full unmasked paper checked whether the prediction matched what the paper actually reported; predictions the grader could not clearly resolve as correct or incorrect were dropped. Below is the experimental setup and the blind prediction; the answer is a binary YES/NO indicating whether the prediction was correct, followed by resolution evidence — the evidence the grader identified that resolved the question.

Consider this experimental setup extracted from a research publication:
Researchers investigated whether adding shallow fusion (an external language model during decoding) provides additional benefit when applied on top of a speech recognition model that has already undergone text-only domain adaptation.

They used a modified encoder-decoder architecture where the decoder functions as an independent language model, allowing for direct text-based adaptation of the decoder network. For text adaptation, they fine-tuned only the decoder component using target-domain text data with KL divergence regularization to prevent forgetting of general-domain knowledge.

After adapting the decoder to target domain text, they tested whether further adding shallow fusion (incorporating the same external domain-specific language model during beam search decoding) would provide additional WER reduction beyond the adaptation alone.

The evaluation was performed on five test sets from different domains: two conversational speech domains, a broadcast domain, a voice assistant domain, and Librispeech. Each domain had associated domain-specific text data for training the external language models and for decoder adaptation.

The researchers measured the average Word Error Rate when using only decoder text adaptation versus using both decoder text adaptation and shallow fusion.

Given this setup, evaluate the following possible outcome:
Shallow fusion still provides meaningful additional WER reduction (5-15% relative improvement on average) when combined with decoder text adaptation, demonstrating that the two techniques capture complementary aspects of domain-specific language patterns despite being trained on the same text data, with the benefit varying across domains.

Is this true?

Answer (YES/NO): NO